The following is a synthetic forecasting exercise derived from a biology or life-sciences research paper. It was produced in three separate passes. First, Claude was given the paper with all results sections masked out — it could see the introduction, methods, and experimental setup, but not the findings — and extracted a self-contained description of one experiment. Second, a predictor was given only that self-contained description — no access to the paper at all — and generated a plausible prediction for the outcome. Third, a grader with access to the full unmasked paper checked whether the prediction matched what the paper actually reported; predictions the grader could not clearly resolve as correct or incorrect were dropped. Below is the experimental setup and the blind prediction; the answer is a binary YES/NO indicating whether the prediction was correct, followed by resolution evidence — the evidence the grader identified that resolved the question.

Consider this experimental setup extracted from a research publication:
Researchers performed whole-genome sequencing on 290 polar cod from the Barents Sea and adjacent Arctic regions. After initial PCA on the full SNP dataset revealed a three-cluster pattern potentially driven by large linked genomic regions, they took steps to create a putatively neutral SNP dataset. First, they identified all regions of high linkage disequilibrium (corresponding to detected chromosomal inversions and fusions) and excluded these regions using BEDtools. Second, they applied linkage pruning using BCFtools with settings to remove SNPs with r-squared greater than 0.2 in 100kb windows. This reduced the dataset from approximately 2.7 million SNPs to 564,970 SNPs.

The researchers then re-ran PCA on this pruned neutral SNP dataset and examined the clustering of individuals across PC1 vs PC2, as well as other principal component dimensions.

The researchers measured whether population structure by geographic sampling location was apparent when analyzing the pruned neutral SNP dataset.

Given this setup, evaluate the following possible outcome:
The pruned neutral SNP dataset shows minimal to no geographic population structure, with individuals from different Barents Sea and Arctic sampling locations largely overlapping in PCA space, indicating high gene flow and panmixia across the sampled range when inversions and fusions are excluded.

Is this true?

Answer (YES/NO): YES